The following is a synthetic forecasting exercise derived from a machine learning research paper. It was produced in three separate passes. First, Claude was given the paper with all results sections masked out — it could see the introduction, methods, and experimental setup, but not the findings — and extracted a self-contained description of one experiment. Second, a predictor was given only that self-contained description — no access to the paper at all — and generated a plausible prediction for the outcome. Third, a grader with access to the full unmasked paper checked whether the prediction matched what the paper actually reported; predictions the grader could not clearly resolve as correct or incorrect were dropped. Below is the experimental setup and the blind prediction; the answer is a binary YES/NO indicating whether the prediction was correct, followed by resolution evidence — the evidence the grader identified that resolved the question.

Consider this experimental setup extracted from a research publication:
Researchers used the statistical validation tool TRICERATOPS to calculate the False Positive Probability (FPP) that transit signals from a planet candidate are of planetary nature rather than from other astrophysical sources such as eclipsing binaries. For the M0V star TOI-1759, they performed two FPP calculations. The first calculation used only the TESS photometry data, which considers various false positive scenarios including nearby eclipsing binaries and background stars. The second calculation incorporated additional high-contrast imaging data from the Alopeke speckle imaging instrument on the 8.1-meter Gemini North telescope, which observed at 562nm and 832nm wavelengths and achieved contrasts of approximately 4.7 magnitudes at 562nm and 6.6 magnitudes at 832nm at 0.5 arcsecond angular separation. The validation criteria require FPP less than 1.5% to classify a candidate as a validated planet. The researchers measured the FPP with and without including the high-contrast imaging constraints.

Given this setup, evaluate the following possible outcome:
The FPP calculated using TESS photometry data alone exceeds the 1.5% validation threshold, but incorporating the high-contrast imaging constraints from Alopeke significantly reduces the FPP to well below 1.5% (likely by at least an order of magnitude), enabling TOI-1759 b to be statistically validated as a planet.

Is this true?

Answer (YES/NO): NO